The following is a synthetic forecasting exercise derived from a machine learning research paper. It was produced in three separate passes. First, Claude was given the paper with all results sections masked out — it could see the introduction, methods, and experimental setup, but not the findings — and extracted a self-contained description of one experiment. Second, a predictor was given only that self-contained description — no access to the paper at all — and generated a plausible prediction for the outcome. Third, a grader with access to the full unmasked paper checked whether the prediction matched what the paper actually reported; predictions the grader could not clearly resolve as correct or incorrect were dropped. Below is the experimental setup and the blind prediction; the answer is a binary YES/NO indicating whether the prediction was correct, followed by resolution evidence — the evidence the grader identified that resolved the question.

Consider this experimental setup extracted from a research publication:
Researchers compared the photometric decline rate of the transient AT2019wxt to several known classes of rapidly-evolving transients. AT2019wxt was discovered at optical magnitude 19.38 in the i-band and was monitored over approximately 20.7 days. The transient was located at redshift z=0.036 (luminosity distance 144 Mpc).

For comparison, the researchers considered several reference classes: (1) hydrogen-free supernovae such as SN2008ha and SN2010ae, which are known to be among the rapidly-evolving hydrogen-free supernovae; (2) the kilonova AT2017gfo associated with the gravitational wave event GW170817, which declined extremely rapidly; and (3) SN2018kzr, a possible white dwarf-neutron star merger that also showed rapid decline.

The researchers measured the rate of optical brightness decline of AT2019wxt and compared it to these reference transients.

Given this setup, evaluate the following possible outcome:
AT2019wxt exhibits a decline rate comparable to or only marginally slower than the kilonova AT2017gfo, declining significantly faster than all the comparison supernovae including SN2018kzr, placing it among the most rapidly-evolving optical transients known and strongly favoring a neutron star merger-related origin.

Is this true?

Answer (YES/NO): NO